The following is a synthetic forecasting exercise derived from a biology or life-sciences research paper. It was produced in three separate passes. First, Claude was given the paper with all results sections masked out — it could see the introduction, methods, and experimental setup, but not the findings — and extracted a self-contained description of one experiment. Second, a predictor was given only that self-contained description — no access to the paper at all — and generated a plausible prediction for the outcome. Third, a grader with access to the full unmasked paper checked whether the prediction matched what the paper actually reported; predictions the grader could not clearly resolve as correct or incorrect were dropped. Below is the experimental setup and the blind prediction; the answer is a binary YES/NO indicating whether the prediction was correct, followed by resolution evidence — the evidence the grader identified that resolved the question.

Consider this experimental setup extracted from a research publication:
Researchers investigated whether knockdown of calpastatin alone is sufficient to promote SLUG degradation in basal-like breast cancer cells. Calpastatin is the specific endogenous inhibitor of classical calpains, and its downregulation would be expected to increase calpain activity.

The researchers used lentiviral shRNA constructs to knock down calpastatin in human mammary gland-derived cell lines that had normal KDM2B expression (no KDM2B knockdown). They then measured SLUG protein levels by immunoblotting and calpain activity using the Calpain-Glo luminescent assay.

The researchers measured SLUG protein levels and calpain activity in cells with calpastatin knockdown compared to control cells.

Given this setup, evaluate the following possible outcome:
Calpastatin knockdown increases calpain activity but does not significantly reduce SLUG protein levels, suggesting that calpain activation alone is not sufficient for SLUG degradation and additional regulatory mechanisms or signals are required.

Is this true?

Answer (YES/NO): NO